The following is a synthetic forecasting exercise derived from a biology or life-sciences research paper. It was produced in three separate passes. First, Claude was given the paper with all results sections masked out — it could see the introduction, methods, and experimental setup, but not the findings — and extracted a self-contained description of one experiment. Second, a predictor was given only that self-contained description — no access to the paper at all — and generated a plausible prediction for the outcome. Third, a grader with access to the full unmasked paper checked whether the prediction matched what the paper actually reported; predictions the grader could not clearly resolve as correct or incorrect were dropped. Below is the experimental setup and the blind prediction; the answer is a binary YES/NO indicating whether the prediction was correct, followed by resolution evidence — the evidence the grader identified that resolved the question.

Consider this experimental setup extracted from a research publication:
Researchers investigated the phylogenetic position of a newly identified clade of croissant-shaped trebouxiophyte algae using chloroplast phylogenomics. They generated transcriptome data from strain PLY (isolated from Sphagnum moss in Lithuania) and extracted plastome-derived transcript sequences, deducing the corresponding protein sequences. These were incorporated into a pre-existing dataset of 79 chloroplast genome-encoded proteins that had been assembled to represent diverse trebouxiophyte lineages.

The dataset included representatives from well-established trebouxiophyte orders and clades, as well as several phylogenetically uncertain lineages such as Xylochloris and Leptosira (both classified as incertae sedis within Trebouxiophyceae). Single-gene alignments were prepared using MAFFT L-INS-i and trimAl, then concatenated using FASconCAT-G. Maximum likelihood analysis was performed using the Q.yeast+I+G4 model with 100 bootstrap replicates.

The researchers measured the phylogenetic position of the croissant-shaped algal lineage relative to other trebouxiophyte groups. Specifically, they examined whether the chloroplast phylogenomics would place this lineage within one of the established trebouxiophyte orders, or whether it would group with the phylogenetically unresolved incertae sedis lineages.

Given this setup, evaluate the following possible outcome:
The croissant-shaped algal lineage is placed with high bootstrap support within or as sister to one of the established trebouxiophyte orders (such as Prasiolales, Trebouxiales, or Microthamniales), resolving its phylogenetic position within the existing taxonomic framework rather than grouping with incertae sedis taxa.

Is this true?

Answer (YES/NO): NO